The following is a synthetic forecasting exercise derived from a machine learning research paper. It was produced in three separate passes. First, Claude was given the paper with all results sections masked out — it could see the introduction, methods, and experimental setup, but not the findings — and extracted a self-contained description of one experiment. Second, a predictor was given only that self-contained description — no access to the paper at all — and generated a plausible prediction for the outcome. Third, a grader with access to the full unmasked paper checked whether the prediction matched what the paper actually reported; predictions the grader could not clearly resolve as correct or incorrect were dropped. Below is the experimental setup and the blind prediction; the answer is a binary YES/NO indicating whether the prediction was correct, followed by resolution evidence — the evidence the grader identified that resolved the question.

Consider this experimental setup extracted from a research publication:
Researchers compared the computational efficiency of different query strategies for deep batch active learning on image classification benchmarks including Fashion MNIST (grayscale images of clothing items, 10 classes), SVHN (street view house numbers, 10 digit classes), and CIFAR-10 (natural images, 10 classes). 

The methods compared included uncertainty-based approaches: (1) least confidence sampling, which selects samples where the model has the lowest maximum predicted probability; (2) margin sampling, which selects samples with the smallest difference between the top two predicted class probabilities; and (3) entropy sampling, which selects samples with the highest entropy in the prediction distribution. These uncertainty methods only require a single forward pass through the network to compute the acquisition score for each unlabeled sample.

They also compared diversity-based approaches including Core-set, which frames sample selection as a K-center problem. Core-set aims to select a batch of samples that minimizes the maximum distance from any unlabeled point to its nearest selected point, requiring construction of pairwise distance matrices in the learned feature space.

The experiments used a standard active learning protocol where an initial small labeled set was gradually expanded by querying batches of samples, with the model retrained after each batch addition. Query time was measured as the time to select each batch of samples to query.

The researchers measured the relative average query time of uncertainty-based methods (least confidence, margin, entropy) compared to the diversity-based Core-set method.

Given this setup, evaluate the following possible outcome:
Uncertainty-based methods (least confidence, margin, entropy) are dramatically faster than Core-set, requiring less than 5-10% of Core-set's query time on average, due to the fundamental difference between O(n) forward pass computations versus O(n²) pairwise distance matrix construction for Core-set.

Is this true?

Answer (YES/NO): YES